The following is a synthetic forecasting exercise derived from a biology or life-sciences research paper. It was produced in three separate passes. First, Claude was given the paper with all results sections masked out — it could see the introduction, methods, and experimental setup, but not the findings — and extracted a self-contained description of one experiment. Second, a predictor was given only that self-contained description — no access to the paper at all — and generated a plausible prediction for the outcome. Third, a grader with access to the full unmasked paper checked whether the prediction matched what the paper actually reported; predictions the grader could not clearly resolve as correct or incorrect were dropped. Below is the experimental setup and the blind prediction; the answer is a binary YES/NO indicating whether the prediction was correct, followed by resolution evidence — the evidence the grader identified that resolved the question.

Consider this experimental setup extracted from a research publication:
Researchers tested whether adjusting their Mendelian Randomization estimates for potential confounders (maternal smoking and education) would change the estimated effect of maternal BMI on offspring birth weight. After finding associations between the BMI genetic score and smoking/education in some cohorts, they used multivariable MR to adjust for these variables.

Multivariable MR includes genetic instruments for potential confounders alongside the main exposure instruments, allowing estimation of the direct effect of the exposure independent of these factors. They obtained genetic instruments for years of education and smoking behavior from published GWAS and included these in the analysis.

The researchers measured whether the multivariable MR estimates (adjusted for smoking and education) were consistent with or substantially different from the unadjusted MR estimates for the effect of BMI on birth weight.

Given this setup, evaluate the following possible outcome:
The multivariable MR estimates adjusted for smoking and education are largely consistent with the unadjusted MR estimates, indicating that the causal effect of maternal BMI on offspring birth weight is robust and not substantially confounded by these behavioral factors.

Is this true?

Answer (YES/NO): YES